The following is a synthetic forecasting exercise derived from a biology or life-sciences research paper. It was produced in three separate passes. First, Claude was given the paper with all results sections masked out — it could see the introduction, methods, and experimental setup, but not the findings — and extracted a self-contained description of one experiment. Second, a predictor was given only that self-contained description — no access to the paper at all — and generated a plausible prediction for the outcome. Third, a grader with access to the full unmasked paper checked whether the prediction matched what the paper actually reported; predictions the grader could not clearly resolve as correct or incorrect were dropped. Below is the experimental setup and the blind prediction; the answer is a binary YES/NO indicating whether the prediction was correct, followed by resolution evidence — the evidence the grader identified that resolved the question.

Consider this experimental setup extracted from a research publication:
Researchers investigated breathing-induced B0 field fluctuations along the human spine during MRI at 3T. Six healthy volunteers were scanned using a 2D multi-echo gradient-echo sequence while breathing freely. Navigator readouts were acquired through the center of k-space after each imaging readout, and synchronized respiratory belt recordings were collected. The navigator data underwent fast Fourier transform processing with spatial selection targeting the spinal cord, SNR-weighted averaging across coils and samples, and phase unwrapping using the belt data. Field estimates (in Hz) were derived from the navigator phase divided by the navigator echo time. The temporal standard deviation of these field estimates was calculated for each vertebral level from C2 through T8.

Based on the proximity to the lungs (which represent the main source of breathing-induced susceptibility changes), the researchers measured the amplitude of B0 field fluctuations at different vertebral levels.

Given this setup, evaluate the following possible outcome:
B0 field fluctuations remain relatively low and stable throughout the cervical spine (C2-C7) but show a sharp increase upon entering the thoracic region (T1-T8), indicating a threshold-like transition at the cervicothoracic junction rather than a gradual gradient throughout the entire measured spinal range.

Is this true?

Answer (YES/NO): NO